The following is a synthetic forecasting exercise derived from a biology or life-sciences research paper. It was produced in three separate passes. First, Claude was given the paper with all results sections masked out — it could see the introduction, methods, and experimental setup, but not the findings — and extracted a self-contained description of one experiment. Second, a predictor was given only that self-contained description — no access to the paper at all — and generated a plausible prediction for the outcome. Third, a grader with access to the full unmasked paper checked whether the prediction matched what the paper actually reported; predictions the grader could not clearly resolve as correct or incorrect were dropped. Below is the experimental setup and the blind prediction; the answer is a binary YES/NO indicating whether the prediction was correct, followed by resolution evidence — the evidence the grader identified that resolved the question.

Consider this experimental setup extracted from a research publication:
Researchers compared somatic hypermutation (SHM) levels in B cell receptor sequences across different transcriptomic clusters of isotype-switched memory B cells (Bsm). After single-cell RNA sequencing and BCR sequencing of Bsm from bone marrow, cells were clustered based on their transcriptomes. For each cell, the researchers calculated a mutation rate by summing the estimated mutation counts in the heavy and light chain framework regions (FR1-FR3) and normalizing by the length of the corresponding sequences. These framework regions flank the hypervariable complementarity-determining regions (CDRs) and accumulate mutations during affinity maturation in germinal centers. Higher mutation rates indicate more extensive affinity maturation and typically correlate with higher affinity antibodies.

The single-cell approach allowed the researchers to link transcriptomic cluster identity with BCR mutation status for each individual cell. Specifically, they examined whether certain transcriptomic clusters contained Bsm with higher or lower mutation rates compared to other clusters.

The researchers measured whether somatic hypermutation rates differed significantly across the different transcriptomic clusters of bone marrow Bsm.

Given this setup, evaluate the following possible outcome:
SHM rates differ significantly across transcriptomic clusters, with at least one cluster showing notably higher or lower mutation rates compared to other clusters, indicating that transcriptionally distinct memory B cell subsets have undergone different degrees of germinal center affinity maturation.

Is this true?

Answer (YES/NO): YES